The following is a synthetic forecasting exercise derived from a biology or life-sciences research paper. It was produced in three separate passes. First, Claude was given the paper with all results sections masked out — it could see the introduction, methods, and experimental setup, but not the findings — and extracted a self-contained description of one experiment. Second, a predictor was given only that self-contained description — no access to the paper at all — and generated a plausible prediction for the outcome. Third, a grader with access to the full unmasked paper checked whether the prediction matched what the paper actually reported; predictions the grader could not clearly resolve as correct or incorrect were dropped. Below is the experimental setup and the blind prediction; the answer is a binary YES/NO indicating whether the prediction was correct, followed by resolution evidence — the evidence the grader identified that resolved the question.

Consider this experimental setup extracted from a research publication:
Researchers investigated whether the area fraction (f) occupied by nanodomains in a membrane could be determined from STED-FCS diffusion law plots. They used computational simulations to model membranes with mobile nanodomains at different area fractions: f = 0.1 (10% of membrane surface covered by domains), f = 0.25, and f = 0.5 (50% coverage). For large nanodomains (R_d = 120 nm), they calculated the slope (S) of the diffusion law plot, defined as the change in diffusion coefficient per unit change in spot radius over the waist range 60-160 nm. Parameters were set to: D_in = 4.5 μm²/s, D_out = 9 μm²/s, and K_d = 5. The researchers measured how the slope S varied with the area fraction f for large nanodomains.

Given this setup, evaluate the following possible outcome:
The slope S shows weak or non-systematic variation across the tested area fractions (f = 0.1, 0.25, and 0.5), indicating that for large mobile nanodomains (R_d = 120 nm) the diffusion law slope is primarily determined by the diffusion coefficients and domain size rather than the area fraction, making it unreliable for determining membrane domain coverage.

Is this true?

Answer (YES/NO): NO